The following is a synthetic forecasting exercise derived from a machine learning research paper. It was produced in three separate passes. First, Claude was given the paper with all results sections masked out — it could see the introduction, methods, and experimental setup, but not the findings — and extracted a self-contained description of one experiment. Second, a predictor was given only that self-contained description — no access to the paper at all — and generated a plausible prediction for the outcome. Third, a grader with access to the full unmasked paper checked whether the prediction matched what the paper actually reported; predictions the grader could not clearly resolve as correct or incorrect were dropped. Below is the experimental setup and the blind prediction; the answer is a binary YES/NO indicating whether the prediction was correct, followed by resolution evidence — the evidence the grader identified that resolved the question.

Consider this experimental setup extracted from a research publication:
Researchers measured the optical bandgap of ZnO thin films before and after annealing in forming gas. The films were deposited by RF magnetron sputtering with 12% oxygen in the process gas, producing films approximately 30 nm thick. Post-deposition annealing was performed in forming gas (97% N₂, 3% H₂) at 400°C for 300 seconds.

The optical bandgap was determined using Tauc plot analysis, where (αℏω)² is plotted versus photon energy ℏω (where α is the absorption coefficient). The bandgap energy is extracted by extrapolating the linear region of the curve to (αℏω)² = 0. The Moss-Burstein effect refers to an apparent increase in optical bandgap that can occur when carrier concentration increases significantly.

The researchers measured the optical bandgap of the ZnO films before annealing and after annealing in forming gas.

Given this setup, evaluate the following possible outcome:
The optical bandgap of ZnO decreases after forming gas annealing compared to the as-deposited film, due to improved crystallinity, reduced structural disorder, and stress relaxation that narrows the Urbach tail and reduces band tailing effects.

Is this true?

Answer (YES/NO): NO